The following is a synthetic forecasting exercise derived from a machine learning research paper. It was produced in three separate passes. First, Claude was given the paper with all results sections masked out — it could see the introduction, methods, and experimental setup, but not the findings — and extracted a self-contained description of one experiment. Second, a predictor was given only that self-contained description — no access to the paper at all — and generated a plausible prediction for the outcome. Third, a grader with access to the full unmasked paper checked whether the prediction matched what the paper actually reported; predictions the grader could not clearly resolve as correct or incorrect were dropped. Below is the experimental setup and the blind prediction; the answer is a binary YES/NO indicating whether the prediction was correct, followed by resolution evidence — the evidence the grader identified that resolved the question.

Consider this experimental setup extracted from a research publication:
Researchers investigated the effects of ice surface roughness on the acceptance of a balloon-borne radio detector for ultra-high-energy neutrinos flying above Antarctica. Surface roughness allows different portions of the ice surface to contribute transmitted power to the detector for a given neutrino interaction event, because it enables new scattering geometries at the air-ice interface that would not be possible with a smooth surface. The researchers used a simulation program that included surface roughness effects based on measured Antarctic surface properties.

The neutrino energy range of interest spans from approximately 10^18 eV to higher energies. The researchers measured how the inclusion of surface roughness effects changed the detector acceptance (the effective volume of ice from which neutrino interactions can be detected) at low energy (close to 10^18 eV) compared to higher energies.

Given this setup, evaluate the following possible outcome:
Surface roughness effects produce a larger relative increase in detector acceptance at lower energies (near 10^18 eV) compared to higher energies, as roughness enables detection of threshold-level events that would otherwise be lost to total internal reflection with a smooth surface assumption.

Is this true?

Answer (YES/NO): YES